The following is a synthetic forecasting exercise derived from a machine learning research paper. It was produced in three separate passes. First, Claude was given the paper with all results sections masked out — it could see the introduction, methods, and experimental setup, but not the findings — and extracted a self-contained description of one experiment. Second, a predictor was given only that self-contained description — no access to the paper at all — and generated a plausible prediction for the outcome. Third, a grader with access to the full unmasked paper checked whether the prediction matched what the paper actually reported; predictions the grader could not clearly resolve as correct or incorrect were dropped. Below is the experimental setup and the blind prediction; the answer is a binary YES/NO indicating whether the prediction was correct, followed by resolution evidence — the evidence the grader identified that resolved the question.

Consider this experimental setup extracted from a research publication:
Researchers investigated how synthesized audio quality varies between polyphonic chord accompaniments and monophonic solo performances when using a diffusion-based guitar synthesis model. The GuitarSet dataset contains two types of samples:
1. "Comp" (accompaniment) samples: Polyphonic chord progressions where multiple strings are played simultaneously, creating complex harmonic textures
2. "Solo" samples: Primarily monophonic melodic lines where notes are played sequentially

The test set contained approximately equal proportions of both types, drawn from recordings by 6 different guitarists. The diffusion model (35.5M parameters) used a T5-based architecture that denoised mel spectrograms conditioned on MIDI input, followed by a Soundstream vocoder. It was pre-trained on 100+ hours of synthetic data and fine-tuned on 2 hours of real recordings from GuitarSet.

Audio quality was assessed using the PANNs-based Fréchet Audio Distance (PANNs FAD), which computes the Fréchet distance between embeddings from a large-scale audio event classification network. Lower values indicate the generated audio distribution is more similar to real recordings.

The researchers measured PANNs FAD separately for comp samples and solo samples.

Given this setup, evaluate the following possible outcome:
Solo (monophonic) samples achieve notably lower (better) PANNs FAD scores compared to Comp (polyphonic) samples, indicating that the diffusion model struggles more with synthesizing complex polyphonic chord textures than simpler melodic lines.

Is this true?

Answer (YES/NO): NO